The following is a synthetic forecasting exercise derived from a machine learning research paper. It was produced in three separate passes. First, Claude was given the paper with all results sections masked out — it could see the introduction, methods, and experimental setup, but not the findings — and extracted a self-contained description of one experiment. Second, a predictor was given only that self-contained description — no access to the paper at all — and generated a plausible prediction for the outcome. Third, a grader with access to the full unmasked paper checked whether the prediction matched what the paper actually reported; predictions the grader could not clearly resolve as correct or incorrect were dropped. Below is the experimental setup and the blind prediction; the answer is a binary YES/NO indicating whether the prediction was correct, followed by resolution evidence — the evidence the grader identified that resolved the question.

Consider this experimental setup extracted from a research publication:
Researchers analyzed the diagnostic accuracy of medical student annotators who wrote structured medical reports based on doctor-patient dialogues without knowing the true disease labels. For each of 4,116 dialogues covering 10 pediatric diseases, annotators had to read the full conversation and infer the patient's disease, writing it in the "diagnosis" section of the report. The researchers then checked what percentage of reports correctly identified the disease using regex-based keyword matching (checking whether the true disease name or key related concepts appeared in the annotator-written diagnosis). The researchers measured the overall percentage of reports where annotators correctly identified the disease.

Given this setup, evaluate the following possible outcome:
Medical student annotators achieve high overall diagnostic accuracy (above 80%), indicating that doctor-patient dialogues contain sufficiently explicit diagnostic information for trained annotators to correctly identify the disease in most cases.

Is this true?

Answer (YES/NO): YES